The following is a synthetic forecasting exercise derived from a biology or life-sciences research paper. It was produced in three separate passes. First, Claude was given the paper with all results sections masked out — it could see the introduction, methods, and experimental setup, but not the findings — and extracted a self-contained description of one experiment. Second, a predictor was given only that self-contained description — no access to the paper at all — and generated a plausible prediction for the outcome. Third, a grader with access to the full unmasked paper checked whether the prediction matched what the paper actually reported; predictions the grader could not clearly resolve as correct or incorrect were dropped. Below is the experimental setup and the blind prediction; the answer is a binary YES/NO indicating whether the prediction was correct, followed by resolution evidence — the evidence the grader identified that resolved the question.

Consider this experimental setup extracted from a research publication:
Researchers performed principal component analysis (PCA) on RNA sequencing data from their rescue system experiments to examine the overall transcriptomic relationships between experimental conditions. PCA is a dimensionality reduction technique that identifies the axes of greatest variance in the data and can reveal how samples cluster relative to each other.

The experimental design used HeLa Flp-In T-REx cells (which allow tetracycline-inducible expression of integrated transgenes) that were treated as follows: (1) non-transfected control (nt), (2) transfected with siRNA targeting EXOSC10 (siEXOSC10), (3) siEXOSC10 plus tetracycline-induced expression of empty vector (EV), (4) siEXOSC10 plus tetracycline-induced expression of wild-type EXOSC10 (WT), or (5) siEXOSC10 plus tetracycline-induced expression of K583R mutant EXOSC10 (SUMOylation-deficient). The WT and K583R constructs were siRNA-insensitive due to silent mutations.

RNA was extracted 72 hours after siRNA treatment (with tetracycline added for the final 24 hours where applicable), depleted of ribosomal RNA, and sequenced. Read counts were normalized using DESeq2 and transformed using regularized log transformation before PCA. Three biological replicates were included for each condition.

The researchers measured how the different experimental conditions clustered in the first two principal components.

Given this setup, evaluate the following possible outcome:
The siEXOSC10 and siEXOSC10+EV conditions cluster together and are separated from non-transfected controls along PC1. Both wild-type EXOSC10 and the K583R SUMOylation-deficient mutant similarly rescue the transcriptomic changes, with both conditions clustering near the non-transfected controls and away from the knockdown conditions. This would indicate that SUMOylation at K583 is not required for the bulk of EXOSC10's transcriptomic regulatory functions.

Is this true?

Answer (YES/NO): NO